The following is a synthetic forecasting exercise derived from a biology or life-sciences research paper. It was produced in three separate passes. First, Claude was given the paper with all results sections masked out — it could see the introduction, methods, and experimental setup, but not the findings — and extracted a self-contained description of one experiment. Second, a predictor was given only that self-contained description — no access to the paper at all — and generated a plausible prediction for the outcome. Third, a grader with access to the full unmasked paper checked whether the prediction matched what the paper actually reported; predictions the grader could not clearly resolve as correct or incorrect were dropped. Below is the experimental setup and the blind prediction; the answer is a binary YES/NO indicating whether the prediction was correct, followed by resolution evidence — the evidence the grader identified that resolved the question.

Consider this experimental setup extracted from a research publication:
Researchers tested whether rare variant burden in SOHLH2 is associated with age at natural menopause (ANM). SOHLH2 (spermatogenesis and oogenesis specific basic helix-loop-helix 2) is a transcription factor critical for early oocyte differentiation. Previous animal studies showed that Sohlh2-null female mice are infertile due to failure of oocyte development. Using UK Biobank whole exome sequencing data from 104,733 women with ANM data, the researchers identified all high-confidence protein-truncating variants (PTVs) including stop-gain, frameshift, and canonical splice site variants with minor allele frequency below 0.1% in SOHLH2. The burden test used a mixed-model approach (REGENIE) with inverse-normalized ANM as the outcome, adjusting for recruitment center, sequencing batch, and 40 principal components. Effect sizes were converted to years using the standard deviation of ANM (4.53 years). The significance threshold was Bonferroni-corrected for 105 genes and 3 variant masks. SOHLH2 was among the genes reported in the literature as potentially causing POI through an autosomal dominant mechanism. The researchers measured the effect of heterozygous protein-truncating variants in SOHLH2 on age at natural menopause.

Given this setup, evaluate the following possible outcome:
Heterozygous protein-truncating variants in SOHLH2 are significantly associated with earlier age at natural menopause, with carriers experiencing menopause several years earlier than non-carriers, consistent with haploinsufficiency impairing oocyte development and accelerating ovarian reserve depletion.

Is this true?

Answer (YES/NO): YES